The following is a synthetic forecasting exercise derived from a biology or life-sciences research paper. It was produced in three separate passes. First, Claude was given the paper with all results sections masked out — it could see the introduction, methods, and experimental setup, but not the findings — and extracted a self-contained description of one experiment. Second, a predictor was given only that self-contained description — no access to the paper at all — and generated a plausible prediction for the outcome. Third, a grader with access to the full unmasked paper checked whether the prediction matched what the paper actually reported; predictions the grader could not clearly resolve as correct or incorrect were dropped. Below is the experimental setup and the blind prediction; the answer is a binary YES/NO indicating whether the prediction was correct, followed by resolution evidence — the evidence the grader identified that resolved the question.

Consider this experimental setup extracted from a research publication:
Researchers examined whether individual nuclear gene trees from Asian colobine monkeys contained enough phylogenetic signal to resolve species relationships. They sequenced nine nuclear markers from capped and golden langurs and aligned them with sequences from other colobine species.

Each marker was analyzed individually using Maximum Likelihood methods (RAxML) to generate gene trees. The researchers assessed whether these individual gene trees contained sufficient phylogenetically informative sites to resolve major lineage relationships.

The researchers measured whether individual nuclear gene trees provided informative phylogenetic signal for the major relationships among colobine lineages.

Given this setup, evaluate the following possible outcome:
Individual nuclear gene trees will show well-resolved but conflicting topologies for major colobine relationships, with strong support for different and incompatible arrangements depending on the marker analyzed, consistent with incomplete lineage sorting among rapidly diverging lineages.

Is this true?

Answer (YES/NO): NO